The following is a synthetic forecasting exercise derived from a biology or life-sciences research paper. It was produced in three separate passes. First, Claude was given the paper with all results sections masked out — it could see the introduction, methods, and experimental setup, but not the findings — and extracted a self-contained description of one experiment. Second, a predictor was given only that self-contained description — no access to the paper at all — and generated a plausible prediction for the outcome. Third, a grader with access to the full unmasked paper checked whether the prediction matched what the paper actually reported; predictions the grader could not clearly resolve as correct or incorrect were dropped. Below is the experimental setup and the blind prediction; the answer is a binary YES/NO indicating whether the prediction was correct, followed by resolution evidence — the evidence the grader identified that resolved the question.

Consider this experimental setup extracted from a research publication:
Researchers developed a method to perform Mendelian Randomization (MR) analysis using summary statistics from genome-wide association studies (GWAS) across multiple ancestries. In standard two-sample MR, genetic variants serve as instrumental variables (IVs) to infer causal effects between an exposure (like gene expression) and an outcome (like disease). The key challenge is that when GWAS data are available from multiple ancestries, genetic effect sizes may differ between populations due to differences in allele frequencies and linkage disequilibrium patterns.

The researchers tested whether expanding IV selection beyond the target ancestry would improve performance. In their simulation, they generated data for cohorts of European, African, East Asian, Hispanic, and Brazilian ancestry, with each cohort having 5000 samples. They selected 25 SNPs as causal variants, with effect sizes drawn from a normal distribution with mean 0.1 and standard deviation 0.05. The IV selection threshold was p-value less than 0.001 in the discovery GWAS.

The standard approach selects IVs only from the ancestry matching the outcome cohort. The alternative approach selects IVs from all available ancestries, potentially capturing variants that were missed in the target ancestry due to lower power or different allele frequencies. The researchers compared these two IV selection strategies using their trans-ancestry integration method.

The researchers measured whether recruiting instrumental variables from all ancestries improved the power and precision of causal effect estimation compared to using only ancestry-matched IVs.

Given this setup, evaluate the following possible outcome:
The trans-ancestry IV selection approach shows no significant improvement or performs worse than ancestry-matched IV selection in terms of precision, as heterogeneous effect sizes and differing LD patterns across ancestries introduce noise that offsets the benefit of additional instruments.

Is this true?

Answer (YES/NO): YES